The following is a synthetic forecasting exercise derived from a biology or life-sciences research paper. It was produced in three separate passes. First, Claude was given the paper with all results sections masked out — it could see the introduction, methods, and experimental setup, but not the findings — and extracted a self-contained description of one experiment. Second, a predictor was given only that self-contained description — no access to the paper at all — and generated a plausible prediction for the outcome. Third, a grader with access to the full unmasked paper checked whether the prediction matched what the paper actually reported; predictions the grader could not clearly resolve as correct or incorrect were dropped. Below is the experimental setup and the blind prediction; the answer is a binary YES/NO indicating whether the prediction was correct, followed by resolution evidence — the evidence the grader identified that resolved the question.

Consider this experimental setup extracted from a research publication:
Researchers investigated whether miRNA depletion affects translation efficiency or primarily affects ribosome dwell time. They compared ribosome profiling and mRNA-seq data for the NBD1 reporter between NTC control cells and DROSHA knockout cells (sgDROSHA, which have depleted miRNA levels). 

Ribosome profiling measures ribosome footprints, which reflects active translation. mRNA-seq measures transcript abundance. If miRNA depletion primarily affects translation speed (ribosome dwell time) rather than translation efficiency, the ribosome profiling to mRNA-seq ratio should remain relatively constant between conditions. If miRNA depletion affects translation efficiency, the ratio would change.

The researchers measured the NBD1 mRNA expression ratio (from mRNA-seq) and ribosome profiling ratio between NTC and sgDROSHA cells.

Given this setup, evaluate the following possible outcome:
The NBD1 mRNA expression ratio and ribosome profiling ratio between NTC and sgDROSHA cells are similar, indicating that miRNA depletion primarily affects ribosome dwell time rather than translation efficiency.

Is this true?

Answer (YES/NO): YES